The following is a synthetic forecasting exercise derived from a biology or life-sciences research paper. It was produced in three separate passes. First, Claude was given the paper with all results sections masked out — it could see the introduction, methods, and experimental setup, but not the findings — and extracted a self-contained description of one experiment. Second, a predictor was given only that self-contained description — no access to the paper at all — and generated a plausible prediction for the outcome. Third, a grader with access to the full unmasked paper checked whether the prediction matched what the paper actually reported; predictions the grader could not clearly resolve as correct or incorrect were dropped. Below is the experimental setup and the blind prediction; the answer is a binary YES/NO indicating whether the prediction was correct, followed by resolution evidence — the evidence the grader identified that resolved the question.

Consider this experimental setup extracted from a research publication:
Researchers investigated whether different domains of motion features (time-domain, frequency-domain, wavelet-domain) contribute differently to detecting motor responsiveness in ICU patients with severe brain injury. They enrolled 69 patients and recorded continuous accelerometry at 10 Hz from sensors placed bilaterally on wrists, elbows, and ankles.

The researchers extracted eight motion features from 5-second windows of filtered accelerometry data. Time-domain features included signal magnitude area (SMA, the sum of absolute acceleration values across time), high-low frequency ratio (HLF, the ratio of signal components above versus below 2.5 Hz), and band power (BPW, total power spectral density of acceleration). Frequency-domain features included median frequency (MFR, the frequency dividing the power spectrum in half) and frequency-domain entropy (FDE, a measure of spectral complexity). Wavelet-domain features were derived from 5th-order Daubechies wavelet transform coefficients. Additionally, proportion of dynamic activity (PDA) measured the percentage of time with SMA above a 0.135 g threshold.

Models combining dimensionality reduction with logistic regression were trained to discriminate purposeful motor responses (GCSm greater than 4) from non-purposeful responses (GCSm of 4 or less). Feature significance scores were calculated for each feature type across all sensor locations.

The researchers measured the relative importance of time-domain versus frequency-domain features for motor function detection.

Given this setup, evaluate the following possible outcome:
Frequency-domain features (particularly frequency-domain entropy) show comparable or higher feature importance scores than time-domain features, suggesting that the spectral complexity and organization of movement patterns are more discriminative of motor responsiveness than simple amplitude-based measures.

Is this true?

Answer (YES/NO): NO